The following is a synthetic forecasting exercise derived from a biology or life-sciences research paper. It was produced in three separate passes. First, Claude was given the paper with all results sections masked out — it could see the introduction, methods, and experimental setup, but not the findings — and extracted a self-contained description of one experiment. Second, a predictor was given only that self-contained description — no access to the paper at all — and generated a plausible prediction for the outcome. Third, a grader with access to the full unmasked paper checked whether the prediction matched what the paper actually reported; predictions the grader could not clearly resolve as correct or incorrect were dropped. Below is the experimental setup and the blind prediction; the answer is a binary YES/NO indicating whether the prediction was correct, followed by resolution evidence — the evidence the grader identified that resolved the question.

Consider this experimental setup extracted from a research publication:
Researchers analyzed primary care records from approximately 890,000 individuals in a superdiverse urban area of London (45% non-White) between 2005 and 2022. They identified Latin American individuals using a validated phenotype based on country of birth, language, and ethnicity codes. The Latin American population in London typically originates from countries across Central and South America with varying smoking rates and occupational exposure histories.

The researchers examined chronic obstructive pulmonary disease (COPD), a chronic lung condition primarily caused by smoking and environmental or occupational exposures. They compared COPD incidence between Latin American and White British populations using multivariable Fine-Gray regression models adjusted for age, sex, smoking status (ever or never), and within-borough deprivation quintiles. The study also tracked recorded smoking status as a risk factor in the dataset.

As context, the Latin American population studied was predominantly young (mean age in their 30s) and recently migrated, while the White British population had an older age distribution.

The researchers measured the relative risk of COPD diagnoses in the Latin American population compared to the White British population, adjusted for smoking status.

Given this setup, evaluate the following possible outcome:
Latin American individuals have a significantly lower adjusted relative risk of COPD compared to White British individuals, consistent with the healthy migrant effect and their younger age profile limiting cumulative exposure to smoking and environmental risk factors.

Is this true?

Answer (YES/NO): YES